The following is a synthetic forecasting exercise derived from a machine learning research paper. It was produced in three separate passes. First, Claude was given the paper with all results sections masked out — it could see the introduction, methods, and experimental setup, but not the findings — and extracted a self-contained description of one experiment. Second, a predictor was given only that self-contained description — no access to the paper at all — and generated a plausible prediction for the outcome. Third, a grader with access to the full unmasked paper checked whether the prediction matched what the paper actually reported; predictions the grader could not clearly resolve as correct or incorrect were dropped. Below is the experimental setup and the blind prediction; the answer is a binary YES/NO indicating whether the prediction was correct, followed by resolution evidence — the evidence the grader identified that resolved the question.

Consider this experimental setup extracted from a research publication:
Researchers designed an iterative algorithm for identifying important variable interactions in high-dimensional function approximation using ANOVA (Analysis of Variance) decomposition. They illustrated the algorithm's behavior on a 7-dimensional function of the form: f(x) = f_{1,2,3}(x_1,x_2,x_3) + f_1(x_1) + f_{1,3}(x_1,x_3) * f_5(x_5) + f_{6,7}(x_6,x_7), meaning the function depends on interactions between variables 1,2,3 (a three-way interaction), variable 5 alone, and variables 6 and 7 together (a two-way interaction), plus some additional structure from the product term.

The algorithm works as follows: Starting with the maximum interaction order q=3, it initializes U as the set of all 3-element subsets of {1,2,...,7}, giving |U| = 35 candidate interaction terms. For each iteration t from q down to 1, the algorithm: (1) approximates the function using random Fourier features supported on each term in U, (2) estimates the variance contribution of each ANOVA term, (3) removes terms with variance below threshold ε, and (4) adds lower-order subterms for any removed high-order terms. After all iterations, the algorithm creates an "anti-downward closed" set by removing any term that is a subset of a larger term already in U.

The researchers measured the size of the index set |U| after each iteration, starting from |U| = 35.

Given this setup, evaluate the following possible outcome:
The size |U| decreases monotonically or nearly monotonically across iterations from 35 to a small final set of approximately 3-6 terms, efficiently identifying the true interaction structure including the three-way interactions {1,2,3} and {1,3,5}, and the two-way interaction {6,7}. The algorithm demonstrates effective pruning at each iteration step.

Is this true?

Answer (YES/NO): NO